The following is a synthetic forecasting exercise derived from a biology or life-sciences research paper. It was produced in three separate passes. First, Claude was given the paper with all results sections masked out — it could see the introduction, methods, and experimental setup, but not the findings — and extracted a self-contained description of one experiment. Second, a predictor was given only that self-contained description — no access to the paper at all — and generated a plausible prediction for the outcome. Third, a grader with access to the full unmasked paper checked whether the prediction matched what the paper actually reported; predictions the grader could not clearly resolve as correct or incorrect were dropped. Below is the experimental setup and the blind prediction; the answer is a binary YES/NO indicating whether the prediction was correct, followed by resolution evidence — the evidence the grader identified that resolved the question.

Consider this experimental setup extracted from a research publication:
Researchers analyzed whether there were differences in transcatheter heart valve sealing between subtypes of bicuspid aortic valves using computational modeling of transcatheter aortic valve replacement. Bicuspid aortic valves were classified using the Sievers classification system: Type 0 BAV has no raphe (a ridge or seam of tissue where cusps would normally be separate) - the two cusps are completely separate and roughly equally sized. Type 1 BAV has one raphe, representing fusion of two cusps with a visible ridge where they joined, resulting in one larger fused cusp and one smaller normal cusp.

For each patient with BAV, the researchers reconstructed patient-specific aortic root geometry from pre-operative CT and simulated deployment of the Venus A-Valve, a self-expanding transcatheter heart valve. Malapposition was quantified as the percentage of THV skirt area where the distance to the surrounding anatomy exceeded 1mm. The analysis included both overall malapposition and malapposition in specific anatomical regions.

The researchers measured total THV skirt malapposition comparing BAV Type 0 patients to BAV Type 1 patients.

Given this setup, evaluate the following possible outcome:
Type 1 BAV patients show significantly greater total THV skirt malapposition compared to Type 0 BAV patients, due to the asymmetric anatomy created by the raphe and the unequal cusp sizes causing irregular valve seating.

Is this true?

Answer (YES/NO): NO